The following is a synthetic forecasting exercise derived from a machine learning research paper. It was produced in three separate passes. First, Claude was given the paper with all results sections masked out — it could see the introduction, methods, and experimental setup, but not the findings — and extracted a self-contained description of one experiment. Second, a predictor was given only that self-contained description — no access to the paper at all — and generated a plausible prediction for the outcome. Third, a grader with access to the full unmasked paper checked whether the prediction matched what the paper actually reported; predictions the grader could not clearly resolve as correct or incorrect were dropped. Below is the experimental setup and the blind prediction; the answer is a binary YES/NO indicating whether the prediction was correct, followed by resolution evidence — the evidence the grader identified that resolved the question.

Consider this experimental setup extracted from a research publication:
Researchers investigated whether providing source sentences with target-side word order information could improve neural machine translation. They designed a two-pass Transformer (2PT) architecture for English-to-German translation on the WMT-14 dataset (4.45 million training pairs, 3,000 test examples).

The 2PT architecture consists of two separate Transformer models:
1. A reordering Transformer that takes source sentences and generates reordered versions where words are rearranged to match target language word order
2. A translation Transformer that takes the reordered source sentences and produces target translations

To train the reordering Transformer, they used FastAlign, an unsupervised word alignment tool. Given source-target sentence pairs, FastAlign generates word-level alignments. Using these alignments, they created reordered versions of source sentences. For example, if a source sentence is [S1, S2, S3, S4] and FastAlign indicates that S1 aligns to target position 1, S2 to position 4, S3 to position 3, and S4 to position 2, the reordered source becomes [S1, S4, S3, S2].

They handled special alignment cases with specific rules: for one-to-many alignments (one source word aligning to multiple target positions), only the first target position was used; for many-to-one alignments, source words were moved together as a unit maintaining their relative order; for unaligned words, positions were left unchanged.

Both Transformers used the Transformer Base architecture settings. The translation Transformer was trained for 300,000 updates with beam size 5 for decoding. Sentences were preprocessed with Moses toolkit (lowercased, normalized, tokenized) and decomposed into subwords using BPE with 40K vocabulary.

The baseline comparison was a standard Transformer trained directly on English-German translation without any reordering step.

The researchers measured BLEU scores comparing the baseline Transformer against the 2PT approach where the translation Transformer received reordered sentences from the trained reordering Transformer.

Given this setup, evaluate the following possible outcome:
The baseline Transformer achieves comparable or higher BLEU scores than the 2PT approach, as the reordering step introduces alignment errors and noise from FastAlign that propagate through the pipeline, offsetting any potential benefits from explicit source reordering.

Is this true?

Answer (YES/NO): NO